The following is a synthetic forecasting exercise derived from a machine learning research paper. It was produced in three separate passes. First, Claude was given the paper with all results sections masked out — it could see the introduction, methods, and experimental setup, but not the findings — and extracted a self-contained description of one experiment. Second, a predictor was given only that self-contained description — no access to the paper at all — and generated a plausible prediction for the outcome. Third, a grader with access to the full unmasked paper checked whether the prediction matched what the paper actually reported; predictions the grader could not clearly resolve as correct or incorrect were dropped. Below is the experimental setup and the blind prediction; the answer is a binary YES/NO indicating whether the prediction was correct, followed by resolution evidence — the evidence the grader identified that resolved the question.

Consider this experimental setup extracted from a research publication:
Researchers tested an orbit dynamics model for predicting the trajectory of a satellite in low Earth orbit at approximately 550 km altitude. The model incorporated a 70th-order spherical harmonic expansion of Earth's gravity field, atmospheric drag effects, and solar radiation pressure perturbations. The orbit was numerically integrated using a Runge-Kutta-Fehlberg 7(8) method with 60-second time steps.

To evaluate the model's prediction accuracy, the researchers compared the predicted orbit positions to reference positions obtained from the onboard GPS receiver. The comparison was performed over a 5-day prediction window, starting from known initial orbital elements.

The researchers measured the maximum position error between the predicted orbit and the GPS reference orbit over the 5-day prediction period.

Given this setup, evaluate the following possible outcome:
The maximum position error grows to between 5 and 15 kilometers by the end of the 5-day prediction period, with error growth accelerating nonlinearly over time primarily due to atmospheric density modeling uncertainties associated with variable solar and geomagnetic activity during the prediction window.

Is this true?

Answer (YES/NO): NO